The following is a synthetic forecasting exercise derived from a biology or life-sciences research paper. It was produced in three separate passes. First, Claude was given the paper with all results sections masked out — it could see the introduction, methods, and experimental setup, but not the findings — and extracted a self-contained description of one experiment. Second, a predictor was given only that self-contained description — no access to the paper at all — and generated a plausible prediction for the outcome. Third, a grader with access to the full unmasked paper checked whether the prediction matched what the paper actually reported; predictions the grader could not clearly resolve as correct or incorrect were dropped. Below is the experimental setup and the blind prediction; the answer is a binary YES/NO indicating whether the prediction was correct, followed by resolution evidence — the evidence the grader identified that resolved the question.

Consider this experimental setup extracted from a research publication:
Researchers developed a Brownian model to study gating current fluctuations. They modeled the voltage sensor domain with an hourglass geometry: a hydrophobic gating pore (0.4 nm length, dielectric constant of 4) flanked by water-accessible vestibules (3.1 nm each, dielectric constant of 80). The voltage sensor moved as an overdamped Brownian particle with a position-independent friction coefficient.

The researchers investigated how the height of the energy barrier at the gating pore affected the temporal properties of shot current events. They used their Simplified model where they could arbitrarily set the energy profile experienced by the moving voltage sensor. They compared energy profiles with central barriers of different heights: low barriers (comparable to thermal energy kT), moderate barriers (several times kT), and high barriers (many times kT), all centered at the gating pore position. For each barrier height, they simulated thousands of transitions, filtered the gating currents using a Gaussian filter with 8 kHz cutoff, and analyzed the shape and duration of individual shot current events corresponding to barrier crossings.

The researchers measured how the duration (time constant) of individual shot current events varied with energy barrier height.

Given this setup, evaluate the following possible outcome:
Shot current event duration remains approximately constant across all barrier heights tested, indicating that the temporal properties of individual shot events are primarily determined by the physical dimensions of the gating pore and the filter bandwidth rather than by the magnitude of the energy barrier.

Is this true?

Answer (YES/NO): NO